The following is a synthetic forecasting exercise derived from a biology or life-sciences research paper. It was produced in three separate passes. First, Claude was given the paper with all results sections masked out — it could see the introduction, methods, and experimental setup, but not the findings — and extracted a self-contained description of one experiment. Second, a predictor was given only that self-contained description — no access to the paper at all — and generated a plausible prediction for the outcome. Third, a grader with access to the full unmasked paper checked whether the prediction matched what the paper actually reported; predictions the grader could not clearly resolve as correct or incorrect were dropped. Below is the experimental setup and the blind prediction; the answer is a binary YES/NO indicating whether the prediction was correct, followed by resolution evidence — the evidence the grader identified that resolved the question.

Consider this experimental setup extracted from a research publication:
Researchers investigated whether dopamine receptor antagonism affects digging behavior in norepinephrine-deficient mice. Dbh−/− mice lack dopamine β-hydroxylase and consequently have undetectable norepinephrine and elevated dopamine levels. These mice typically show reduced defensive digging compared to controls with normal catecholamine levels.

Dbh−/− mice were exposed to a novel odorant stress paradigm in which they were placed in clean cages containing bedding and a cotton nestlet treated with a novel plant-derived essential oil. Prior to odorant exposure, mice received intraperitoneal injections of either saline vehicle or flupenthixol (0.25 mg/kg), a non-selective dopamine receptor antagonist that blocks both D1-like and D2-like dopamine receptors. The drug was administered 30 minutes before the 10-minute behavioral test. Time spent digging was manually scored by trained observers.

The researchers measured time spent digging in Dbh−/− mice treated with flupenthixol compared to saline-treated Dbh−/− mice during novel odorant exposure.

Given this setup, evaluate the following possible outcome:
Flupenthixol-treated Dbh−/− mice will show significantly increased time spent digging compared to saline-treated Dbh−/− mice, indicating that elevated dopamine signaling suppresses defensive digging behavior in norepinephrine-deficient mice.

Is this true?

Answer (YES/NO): NO